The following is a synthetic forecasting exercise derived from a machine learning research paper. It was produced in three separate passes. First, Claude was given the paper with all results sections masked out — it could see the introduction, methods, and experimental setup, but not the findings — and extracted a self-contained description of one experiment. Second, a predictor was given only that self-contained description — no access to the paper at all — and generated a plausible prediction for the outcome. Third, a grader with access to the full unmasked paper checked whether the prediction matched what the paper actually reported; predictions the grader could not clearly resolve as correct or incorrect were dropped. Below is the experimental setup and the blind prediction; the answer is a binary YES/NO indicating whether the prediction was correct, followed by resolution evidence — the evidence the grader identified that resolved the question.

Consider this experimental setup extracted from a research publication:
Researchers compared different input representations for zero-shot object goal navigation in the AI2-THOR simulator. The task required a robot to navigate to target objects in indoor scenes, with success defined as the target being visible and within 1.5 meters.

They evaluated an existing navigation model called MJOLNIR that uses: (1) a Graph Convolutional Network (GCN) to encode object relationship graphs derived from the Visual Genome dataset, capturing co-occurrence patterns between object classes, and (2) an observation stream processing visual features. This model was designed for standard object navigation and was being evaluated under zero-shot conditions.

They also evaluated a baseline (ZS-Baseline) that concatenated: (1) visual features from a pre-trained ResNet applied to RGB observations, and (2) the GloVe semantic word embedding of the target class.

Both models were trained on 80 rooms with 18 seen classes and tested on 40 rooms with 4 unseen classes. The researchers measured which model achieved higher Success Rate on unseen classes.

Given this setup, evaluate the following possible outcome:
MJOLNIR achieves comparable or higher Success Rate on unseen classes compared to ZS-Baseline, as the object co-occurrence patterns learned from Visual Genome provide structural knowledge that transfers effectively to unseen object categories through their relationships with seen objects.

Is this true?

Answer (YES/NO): YES